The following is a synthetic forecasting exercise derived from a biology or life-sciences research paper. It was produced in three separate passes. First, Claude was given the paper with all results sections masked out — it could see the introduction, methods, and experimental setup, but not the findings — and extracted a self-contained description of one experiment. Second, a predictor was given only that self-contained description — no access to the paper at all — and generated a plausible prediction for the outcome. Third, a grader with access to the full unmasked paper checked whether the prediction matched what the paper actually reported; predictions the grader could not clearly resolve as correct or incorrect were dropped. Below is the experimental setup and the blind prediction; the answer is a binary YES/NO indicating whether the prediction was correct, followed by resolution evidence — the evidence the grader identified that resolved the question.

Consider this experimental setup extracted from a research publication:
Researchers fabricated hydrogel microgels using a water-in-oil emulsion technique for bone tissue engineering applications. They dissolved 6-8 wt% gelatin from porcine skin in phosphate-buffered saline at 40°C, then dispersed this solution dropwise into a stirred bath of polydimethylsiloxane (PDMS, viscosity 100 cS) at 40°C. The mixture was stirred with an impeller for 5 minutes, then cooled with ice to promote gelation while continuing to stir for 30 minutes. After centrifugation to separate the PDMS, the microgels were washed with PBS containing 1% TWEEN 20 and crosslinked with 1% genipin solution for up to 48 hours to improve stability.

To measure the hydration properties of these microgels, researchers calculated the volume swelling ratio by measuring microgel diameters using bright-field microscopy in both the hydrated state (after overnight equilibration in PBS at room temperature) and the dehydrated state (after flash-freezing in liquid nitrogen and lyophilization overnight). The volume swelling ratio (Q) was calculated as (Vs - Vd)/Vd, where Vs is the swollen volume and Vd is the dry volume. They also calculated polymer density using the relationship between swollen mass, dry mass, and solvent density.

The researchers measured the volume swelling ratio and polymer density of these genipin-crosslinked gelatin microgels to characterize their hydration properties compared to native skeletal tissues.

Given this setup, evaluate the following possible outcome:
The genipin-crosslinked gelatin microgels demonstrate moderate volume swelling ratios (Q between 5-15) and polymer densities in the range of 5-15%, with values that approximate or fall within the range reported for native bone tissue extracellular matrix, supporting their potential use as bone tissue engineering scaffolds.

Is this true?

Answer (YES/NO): NO